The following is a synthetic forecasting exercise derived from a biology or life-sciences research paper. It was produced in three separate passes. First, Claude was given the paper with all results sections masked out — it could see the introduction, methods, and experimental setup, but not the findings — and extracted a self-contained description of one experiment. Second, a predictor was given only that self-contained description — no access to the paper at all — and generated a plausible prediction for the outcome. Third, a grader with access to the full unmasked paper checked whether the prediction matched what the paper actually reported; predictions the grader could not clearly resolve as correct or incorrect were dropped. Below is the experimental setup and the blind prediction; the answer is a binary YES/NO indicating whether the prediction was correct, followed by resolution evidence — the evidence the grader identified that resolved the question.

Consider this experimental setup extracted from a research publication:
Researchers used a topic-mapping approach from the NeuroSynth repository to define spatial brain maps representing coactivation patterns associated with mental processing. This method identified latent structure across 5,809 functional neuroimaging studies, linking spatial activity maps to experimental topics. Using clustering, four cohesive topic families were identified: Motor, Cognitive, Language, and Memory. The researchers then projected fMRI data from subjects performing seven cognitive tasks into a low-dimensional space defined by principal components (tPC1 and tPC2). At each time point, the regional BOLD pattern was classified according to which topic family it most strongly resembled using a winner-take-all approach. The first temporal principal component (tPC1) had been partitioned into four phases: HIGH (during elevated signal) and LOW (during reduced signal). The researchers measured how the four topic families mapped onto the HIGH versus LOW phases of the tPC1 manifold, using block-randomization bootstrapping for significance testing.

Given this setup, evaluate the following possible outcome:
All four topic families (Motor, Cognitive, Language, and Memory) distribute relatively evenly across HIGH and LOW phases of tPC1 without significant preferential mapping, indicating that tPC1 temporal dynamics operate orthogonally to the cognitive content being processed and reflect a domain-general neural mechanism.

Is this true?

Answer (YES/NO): NO